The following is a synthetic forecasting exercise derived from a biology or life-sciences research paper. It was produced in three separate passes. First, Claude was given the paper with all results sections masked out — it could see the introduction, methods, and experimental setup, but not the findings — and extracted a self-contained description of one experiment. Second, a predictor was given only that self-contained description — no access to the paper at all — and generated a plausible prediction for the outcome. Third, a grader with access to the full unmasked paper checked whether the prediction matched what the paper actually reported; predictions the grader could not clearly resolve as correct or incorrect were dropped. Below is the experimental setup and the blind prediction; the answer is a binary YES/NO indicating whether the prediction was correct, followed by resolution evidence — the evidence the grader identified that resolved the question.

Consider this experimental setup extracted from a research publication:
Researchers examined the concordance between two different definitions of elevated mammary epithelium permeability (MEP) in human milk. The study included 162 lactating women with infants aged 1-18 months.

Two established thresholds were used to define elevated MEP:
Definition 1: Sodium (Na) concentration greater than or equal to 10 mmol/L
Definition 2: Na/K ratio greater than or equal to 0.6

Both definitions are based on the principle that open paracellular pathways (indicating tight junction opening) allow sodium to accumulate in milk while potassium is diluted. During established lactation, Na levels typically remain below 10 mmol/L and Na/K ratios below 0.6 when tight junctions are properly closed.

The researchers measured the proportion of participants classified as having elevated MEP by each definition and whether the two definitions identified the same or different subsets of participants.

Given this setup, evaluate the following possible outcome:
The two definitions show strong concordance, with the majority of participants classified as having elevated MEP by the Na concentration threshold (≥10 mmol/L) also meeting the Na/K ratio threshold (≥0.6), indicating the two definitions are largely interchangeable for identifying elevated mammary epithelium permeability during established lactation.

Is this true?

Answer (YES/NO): NO